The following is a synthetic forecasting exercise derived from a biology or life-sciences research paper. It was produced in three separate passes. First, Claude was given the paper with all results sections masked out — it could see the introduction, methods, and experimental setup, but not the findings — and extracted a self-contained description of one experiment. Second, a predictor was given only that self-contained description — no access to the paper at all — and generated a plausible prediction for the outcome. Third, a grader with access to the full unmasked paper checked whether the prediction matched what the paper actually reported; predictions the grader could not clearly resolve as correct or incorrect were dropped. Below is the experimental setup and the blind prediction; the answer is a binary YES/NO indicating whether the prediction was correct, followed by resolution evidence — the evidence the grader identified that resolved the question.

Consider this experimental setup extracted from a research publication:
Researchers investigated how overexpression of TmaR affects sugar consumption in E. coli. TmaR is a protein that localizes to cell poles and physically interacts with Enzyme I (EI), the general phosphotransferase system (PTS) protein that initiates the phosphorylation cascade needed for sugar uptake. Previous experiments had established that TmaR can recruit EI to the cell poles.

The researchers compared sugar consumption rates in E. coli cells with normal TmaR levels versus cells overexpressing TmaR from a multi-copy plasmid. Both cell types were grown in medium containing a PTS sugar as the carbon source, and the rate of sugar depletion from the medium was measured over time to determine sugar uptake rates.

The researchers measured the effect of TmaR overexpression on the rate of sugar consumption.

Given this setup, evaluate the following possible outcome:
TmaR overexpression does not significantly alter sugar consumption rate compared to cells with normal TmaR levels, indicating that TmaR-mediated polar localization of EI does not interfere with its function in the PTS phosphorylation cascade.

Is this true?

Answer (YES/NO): NO